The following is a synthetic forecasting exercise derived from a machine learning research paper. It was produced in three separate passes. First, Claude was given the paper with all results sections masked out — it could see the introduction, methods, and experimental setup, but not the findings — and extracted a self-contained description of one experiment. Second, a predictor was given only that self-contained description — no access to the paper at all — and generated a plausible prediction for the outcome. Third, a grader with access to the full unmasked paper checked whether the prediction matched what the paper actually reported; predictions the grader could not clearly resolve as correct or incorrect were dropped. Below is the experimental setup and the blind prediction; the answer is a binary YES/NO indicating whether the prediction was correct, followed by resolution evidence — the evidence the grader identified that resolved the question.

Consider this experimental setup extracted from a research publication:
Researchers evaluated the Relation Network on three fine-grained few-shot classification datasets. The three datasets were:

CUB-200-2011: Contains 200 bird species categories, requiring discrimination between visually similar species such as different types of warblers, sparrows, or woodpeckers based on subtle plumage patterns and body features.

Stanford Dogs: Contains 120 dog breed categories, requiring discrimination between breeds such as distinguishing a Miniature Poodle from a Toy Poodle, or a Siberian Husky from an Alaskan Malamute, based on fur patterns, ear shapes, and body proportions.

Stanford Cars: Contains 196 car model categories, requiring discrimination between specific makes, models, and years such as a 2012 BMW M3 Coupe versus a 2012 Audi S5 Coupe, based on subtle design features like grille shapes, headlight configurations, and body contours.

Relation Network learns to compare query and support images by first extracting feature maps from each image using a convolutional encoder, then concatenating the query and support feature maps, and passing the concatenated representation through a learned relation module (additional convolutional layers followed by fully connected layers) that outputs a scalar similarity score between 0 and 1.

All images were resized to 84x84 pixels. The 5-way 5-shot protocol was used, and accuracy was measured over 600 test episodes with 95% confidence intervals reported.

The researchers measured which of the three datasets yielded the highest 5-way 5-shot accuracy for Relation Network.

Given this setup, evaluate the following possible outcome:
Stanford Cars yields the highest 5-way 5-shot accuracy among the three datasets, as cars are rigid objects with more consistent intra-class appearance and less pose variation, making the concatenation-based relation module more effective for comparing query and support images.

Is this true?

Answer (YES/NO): NO